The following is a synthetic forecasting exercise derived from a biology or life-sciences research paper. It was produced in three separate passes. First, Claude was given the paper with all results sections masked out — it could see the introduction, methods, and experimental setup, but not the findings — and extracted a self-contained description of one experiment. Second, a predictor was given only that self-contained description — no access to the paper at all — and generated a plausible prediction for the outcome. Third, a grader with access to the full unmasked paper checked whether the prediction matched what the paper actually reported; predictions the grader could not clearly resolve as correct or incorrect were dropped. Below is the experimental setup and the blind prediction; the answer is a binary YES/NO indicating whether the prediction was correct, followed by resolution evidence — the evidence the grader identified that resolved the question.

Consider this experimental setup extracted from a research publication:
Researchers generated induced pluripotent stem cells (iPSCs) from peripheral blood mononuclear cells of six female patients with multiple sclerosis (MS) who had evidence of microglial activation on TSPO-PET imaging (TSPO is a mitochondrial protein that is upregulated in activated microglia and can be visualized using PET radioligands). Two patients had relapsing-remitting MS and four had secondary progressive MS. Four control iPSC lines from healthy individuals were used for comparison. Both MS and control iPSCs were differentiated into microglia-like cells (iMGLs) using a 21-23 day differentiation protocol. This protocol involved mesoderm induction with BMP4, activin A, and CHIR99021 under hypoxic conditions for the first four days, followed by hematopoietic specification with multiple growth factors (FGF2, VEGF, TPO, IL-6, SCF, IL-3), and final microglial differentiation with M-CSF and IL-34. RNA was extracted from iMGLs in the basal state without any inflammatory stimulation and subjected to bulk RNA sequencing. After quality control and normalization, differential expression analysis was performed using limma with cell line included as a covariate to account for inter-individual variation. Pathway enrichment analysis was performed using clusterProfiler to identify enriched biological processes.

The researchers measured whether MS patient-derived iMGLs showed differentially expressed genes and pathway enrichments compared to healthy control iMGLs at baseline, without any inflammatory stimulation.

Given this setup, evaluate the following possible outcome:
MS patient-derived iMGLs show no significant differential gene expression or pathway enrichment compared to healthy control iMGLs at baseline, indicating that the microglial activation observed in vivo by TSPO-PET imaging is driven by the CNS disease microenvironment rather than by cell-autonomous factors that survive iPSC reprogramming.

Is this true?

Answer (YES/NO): NO